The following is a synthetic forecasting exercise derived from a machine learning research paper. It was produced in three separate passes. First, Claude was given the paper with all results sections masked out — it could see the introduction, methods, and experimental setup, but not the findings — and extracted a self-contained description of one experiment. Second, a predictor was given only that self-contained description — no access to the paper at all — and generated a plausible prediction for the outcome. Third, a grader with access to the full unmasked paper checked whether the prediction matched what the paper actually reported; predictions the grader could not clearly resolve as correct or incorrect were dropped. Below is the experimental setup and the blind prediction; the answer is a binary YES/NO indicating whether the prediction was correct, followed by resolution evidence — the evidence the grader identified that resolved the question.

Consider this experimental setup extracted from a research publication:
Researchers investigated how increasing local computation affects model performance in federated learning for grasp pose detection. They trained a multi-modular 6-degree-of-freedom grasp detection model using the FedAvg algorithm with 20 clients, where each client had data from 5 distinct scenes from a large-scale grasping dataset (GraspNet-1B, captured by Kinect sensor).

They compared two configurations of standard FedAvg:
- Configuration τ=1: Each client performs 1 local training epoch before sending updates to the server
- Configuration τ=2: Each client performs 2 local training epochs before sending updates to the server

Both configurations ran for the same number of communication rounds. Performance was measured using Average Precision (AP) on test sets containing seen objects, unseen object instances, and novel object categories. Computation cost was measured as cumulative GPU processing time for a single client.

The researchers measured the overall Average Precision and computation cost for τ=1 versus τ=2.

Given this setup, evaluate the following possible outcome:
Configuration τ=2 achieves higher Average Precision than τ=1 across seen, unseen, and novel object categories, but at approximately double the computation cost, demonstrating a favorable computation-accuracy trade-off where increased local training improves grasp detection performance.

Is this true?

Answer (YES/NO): YES